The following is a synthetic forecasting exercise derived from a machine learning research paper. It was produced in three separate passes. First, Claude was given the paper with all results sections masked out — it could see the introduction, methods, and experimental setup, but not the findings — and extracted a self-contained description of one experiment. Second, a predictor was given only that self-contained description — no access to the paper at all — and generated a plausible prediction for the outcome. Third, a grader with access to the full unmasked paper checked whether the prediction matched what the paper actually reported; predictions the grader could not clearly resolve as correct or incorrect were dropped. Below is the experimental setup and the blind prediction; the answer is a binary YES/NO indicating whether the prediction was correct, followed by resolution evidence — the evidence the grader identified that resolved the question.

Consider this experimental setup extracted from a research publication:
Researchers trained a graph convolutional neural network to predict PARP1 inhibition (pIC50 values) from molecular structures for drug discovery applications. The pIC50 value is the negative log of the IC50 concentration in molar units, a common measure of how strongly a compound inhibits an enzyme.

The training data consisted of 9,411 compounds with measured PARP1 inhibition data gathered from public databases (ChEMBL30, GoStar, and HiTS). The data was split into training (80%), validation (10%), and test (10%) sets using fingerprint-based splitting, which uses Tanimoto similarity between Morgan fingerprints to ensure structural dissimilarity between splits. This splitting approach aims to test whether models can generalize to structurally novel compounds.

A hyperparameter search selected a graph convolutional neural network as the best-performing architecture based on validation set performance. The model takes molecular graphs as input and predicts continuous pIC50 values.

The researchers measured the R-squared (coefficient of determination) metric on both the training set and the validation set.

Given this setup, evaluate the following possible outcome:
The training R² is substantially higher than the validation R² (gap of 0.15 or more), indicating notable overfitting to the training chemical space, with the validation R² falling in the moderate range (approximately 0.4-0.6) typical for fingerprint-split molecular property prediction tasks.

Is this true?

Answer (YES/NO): NO